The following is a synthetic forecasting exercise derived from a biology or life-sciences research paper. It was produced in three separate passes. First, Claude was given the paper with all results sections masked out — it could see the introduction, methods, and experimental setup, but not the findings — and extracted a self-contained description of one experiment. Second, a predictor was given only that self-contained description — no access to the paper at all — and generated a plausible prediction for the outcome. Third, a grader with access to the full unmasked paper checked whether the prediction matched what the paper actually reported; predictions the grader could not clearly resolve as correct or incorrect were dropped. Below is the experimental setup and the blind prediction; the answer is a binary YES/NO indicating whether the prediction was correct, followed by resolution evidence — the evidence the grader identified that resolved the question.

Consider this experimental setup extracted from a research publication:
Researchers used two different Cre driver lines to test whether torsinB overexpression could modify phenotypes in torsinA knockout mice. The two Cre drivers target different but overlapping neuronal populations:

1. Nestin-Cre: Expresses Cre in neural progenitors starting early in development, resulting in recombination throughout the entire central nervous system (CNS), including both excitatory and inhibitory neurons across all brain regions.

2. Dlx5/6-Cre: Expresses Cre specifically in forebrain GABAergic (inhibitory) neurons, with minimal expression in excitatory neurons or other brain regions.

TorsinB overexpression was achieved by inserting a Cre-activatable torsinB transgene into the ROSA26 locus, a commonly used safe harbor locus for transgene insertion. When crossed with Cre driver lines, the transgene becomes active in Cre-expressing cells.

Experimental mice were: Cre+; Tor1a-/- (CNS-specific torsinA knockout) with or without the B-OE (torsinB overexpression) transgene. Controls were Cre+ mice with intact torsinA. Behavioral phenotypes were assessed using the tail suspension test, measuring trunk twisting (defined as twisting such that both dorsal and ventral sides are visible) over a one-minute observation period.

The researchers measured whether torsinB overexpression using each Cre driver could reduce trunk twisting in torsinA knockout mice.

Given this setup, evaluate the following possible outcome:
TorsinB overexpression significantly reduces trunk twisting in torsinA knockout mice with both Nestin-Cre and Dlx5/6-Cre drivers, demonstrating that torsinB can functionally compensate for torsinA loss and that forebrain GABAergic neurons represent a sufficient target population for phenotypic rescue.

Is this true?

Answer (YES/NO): YES